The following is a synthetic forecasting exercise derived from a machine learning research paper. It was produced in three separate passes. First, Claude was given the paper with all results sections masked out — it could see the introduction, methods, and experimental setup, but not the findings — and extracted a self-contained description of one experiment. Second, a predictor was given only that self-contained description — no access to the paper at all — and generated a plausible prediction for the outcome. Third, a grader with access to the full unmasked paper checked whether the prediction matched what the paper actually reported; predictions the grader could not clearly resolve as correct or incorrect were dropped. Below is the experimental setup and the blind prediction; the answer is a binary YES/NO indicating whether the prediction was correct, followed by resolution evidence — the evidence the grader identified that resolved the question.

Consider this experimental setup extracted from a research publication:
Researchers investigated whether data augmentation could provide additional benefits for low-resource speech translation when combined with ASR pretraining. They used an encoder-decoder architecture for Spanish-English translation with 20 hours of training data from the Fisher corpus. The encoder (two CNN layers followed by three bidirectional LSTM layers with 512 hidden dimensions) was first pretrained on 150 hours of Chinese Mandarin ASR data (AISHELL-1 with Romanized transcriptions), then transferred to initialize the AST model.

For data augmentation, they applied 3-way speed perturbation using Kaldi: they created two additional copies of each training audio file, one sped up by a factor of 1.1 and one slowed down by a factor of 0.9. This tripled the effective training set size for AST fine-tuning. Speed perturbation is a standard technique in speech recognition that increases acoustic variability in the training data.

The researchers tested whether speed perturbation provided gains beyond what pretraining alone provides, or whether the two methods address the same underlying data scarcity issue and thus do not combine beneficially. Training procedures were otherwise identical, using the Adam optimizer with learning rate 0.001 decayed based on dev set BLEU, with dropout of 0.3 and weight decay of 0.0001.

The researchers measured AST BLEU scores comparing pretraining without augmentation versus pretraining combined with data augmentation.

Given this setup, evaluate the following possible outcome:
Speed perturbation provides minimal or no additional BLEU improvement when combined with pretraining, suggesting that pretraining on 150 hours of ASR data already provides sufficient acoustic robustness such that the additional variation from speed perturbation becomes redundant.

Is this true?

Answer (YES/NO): NO